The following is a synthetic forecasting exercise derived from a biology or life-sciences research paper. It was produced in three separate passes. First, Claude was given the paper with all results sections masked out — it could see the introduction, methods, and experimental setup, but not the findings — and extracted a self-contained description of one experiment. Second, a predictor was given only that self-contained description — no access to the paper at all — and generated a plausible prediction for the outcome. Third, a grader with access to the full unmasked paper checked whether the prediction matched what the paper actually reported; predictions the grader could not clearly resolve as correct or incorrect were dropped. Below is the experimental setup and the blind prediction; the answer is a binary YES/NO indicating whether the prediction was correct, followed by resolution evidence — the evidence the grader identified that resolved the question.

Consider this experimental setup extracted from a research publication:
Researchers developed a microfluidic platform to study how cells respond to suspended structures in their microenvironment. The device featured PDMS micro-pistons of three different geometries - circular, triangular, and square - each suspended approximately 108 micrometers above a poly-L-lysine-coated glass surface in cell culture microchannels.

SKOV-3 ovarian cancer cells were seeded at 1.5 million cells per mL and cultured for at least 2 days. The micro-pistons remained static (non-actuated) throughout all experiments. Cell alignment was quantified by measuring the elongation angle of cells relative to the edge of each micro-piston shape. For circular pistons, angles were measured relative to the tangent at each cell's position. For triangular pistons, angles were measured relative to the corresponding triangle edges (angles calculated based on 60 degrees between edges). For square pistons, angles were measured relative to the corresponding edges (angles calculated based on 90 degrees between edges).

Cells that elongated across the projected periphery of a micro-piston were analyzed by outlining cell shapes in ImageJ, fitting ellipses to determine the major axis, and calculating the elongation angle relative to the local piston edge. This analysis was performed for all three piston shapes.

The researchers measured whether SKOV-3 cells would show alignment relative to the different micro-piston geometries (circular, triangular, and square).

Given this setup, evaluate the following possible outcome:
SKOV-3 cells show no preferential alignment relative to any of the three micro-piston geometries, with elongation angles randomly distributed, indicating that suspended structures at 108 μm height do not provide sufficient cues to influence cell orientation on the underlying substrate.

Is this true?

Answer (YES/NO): NO